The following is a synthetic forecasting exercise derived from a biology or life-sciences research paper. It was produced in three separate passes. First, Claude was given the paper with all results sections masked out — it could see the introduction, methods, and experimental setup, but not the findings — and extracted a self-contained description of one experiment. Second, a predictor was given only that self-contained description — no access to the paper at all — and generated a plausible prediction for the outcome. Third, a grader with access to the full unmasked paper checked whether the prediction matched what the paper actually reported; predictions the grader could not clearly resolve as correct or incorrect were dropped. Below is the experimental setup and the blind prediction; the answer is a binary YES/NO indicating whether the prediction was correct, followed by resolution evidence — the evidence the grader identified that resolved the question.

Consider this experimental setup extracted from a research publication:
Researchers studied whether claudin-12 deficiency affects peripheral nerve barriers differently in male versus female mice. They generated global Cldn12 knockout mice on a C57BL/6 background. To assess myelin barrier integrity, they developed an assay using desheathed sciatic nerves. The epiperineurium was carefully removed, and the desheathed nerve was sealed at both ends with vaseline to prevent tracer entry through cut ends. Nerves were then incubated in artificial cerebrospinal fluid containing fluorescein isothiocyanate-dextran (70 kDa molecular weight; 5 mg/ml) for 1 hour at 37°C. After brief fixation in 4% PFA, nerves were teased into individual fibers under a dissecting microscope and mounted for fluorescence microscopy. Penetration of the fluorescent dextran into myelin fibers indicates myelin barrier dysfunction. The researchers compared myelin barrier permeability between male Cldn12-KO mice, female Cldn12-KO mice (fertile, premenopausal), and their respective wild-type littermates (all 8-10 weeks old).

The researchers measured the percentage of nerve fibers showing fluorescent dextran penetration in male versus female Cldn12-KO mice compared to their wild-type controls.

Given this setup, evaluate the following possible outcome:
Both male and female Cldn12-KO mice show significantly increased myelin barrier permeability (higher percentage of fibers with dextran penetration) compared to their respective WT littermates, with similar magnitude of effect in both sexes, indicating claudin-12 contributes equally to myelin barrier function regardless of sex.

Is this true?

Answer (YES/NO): NO